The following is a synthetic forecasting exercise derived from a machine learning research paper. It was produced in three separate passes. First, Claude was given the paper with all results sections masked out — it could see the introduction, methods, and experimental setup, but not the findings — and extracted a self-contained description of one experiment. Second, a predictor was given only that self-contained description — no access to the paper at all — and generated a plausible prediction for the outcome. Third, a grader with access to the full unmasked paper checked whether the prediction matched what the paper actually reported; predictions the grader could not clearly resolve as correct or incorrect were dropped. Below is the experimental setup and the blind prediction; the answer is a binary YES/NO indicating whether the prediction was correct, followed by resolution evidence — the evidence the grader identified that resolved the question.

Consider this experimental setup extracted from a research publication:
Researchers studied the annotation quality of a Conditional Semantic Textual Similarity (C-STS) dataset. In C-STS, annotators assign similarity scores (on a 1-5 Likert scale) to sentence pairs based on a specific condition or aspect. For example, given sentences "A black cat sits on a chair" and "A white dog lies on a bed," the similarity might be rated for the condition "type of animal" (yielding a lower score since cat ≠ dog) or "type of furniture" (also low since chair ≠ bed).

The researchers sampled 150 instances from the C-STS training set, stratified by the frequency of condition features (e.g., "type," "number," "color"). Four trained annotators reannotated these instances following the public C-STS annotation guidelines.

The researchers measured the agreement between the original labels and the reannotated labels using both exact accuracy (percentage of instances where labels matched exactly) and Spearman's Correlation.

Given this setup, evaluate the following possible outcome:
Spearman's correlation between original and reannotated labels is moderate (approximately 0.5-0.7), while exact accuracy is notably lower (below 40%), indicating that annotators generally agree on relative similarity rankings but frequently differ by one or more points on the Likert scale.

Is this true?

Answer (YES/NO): NO